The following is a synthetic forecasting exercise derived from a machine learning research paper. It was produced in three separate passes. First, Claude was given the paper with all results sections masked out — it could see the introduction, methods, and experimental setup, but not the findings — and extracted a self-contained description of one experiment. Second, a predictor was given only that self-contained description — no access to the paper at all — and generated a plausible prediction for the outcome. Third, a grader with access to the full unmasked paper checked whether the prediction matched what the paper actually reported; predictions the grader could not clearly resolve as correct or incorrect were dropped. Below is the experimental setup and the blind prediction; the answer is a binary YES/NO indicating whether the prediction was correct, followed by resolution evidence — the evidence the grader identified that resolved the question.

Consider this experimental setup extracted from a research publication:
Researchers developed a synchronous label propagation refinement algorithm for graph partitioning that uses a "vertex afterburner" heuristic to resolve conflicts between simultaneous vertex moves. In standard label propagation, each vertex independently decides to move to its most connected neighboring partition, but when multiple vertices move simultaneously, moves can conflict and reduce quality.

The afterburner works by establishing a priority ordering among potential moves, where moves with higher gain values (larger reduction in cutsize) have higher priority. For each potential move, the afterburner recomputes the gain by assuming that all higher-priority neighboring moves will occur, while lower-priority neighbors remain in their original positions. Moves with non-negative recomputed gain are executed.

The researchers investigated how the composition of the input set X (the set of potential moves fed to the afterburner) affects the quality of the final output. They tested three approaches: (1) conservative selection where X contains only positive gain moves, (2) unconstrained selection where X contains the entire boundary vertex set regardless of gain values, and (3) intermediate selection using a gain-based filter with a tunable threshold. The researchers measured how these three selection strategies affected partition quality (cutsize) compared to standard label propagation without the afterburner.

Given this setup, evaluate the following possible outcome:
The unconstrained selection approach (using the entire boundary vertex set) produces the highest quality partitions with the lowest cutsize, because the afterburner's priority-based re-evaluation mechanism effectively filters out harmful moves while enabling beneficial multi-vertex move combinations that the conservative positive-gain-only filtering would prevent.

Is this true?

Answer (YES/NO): NO